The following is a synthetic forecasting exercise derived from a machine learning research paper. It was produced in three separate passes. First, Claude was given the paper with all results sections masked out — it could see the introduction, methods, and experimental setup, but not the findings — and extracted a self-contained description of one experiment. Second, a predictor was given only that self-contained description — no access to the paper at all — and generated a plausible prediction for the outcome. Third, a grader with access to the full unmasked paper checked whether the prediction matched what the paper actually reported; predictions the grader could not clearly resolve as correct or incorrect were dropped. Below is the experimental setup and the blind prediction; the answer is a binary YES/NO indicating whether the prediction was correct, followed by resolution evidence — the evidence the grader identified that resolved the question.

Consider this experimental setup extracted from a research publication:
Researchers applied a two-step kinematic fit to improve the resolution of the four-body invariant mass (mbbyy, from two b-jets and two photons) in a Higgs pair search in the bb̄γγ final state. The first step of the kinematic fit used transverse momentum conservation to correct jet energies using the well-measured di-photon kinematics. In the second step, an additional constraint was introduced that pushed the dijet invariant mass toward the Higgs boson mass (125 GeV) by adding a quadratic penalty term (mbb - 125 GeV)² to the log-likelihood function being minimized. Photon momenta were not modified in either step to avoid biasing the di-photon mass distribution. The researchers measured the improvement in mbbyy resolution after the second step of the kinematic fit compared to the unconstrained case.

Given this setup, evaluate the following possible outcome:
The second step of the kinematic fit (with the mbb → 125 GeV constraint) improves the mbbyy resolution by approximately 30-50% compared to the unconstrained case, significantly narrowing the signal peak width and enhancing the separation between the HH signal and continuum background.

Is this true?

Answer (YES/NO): YES